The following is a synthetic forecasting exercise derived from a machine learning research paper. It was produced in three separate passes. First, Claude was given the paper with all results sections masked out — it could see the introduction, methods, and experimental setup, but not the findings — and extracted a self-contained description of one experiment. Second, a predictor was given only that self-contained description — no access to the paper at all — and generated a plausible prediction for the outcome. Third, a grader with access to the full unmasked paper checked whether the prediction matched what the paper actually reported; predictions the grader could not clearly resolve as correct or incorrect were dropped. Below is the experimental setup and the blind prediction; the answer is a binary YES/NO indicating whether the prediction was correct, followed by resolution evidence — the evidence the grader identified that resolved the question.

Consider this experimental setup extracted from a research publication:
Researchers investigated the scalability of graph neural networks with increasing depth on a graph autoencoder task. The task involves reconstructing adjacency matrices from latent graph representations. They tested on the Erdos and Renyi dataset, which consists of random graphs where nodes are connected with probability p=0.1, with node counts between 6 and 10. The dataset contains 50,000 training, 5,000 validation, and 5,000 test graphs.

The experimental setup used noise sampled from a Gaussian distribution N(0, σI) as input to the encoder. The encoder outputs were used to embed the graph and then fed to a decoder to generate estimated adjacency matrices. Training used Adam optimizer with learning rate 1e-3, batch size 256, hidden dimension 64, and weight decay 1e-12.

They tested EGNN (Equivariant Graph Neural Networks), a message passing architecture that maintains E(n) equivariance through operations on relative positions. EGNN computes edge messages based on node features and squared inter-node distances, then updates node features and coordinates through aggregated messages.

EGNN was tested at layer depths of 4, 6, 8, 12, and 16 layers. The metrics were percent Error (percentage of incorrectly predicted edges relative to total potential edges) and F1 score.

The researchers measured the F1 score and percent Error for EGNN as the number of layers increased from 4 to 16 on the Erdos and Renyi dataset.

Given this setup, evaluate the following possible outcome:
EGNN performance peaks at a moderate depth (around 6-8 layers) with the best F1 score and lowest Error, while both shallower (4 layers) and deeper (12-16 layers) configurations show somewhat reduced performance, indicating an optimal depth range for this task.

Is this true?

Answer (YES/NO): NO